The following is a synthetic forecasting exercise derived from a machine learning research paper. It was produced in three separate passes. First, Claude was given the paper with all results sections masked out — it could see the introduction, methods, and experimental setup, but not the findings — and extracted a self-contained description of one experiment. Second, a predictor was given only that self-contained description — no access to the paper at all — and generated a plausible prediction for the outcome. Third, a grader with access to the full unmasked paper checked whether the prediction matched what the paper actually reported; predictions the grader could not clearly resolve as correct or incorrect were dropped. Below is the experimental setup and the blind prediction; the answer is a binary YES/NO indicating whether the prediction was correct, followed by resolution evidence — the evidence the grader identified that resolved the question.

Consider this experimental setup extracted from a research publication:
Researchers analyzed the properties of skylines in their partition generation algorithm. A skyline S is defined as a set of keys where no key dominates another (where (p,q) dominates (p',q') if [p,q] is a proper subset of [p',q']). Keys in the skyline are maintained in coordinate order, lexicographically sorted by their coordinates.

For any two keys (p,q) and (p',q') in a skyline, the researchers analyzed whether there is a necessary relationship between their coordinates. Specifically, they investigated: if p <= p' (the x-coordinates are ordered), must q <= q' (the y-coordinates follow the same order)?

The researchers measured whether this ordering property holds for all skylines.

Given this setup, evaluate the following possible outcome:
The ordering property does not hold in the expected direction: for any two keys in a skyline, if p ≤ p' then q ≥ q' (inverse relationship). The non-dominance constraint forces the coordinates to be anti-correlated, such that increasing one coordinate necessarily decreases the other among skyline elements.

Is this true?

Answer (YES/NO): NO